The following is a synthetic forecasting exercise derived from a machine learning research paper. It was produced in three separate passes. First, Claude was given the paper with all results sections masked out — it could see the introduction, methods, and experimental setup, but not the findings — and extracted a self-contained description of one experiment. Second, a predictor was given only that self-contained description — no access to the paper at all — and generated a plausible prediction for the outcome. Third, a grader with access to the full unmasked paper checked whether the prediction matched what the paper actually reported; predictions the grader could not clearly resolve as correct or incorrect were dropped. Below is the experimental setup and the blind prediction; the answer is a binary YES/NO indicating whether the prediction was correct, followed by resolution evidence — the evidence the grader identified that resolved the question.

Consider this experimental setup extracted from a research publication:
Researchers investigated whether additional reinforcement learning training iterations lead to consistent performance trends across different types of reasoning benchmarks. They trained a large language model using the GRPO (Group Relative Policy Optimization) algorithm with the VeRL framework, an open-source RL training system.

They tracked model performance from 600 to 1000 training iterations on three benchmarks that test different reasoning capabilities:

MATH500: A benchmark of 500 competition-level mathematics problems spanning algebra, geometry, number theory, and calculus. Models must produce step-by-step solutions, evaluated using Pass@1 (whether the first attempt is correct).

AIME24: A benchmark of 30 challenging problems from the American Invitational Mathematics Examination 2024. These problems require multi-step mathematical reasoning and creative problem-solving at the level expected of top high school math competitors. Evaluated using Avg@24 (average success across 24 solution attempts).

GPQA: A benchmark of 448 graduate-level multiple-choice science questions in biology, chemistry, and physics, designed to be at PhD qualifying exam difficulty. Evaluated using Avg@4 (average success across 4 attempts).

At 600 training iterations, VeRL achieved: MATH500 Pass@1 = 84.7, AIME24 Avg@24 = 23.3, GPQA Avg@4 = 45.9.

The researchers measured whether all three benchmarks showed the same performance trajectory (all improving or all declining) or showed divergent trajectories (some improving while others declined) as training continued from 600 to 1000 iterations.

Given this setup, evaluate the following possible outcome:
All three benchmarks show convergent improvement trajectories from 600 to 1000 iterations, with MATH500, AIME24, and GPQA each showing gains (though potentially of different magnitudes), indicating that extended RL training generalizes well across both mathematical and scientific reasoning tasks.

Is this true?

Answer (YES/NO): NO